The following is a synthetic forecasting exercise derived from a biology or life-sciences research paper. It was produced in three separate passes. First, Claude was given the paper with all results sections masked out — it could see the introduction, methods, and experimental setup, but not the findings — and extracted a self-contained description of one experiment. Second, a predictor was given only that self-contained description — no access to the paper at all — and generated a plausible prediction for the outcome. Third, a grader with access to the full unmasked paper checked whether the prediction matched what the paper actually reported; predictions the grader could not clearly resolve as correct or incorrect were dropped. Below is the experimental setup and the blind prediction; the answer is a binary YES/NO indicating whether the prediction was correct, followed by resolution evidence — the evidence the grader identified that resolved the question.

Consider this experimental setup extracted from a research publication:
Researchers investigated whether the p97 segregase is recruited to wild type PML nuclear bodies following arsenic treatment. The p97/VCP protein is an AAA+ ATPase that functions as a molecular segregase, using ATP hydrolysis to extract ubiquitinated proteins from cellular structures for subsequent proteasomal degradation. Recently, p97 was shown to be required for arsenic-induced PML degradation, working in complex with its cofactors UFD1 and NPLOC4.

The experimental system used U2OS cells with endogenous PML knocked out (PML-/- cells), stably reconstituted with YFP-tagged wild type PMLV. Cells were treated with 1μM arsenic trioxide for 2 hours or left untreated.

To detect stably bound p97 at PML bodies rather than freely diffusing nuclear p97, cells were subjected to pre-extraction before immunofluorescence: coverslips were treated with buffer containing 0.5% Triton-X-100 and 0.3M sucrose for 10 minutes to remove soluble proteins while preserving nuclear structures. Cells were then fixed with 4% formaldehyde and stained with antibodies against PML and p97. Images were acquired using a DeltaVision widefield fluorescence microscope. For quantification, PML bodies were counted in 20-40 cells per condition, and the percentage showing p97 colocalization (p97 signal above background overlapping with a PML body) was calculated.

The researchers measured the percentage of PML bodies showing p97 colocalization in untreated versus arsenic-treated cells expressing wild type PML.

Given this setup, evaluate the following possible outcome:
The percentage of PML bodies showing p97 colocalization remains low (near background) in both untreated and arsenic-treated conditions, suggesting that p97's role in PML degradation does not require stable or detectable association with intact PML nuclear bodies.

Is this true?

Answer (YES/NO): NO